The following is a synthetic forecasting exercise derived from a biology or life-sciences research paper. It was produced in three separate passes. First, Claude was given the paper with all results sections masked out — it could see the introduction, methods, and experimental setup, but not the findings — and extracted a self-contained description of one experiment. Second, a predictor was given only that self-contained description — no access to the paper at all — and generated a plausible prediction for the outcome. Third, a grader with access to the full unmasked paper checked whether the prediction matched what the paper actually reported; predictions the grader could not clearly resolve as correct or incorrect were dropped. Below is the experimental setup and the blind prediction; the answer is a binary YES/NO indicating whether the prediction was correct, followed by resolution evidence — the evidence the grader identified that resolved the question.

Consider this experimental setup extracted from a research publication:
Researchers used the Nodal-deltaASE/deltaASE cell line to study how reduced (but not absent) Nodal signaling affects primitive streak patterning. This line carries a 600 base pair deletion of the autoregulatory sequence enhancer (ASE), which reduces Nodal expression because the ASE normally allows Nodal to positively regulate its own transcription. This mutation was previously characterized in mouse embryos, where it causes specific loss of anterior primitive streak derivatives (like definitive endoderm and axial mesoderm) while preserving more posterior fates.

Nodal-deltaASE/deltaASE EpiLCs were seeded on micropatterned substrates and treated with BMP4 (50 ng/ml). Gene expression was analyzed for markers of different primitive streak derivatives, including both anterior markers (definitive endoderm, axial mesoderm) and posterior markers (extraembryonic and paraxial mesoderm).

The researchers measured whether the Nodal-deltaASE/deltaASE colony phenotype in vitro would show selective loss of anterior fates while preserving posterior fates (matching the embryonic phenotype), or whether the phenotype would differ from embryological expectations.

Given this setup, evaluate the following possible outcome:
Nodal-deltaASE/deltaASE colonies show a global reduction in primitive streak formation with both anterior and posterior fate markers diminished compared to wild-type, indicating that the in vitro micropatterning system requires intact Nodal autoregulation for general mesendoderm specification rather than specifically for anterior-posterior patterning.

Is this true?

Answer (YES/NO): NO